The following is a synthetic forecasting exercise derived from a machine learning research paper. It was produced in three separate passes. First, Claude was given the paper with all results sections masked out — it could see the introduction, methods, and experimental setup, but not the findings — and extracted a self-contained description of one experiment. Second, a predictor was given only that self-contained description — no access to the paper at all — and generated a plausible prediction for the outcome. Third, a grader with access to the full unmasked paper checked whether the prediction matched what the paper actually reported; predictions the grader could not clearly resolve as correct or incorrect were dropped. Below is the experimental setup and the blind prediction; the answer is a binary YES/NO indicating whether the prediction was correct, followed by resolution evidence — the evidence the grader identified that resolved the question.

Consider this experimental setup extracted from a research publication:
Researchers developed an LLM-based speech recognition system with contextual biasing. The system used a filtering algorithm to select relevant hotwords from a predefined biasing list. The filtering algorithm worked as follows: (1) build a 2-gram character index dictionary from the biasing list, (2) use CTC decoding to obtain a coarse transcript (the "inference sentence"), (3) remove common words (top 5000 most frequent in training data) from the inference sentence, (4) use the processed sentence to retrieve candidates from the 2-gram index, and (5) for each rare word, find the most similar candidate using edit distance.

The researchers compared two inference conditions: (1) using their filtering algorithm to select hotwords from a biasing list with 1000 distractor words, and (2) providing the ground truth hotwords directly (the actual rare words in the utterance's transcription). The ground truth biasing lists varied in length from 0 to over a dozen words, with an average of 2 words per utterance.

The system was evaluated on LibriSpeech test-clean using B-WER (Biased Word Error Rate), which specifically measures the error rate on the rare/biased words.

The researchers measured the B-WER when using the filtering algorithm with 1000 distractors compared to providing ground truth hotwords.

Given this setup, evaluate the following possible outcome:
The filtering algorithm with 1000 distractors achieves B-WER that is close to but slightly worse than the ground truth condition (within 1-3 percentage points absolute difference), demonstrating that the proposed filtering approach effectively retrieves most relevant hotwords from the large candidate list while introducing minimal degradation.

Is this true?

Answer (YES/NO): YES